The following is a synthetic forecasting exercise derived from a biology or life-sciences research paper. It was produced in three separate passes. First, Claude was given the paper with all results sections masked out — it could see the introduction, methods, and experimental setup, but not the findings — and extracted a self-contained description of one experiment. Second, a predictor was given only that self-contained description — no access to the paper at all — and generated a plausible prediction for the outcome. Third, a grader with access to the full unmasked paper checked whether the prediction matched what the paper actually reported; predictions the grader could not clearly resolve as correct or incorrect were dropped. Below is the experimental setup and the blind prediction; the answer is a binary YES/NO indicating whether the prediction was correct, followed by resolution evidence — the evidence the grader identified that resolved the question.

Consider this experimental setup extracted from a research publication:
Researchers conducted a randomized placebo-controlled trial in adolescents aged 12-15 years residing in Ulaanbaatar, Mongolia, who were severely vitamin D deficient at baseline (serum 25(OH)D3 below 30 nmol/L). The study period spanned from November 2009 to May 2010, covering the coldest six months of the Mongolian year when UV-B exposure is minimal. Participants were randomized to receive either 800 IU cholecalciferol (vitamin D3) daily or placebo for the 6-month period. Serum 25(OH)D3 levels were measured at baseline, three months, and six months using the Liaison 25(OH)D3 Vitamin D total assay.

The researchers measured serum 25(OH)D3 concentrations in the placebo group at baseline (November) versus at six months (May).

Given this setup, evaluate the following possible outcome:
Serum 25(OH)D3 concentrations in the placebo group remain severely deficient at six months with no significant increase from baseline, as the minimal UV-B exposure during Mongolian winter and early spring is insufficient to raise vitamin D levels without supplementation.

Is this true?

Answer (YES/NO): NO